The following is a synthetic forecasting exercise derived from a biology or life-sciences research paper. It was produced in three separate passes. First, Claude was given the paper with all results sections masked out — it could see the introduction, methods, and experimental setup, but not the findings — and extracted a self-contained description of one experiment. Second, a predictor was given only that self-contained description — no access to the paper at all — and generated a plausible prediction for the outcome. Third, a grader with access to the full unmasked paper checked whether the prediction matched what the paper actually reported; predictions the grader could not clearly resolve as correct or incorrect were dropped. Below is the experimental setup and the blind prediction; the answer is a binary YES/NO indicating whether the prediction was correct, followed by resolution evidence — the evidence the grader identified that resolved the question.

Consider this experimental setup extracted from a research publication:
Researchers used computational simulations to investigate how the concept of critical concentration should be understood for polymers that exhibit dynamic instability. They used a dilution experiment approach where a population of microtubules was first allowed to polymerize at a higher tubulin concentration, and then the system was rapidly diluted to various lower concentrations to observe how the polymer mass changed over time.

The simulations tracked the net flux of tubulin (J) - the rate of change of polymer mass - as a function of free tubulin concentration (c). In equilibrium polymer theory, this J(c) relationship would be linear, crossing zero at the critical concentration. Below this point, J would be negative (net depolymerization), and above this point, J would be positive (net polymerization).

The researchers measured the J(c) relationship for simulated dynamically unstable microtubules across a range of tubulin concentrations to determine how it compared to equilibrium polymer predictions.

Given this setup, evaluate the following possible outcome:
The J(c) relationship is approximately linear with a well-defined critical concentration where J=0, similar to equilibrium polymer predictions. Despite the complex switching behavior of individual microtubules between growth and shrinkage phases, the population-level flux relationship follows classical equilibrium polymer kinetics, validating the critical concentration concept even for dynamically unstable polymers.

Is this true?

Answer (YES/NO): NO